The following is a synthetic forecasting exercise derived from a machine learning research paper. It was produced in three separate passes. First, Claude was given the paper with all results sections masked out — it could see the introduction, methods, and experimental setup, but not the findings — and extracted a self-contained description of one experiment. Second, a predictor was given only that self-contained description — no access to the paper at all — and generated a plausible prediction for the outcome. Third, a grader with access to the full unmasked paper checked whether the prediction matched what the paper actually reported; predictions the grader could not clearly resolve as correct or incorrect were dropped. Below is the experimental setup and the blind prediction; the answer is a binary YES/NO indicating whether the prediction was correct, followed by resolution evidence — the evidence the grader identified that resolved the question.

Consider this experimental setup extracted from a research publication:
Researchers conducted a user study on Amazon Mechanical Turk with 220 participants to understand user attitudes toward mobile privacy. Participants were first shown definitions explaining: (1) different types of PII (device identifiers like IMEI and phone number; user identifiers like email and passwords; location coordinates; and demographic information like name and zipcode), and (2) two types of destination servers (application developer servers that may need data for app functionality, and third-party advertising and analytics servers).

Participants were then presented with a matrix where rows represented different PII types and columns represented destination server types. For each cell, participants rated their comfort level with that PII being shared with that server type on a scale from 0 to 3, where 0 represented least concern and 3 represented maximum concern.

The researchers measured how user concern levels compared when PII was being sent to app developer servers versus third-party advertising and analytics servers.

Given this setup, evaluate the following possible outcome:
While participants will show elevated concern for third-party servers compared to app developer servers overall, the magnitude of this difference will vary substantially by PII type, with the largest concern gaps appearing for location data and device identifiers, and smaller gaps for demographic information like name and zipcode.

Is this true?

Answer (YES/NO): NO